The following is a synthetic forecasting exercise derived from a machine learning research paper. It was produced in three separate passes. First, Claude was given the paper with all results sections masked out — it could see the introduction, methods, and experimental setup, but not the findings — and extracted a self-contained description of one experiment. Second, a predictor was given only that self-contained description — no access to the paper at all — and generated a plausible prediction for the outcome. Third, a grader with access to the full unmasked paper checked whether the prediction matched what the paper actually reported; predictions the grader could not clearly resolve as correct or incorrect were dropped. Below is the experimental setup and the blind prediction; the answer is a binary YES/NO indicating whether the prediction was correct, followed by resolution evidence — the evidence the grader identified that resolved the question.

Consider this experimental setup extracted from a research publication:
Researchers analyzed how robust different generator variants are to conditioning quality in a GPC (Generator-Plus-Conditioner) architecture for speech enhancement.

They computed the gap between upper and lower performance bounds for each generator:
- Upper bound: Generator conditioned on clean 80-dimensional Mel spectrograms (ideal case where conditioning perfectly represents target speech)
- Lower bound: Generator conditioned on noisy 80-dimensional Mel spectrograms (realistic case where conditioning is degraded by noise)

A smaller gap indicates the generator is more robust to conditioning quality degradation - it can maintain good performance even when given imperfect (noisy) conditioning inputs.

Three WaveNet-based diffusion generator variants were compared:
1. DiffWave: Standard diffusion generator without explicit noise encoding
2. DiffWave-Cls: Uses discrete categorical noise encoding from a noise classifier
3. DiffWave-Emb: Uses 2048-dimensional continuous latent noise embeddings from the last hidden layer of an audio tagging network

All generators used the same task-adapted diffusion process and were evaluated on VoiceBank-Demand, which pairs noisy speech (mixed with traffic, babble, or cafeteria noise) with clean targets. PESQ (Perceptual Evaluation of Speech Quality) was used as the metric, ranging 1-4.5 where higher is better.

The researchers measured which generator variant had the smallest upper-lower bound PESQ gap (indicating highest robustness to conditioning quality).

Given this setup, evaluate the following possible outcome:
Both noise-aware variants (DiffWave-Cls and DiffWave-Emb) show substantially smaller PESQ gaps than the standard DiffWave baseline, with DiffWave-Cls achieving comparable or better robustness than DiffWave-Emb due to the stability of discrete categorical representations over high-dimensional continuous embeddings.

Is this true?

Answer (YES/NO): NO